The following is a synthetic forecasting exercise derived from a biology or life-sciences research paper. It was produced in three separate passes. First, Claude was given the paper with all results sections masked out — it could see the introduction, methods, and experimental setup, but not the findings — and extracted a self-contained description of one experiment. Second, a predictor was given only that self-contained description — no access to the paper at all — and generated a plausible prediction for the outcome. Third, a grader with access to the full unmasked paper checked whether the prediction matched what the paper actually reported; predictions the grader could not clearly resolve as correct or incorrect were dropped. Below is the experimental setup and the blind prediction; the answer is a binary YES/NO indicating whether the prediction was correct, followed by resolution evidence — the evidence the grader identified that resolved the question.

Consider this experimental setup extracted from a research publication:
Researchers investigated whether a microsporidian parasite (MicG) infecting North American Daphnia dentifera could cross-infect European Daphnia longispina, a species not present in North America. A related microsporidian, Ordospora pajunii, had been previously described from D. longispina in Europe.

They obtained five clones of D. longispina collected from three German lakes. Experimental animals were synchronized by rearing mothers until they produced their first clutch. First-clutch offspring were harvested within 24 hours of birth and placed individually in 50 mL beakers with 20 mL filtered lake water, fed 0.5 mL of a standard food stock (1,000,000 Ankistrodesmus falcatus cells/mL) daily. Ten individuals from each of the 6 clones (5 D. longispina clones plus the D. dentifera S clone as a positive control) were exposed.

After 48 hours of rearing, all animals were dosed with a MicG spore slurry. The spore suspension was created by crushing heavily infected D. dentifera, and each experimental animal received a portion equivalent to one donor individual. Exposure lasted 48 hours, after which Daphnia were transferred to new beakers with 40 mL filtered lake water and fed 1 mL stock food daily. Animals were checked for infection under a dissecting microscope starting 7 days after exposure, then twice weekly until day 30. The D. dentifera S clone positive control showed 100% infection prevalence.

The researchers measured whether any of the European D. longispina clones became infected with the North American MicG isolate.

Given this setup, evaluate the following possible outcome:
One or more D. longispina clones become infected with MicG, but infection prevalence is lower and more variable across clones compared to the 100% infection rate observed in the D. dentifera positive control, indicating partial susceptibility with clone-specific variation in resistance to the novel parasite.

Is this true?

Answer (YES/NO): YES